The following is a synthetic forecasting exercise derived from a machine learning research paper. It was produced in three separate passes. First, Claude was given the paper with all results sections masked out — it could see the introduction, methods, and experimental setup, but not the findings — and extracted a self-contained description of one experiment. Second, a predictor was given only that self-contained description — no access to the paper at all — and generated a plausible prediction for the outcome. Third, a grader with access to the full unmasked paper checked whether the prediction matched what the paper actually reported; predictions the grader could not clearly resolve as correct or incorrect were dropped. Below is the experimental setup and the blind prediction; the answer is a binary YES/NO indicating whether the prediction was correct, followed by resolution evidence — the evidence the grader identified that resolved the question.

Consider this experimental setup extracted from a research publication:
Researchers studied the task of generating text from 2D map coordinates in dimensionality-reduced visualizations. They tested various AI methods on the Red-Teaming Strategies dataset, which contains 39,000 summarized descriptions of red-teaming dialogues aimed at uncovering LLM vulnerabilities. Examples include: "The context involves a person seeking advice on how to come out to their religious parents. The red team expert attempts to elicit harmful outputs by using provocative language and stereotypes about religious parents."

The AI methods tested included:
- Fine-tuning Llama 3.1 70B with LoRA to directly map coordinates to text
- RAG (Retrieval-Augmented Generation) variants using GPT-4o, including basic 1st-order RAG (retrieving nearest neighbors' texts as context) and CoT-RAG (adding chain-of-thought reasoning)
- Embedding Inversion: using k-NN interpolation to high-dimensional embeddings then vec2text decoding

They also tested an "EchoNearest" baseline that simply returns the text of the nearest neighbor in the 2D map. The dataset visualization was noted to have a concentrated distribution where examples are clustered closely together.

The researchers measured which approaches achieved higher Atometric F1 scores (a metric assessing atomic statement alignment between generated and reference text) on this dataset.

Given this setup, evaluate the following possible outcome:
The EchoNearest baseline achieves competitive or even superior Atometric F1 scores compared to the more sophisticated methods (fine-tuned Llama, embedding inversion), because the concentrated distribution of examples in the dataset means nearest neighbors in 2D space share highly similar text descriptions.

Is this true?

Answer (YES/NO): YES